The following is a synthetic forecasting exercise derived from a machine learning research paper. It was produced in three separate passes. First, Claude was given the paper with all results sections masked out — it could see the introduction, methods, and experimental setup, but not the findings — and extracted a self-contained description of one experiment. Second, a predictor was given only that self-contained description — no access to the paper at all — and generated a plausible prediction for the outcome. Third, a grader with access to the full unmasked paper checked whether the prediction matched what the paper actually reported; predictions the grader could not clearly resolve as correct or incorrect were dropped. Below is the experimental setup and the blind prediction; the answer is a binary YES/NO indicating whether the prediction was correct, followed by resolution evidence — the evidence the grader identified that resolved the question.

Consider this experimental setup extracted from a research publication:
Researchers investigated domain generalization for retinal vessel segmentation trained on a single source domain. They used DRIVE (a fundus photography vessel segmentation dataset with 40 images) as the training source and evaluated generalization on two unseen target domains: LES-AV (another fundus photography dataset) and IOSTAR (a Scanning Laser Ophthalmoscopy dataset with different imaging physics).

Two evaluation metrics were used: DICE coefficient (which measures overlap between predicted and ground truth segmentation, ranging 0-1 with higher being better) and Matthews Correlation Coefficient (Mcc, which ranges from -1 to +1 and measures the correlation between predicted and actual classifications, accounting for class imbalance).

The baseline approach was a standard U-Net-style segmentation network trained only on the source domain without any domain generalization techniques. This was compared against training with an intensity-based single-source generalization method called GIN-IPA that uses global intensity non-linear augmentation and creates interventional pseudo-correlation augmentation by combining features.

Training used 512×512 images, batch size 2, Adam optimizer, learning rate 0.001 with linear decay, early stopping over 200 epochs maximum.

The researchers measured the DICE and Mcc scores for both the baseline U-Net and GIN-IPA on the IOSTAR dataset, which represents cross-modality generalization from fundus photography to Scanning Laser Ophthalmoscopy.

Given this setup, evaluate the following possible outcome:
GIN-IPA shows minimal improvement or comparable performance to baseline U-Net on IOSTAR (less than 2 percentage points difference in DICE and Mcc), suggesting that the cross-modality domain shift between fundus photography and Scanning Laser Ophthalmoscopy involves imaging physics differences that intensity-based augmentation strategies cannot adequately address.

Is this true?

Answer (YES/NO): NO